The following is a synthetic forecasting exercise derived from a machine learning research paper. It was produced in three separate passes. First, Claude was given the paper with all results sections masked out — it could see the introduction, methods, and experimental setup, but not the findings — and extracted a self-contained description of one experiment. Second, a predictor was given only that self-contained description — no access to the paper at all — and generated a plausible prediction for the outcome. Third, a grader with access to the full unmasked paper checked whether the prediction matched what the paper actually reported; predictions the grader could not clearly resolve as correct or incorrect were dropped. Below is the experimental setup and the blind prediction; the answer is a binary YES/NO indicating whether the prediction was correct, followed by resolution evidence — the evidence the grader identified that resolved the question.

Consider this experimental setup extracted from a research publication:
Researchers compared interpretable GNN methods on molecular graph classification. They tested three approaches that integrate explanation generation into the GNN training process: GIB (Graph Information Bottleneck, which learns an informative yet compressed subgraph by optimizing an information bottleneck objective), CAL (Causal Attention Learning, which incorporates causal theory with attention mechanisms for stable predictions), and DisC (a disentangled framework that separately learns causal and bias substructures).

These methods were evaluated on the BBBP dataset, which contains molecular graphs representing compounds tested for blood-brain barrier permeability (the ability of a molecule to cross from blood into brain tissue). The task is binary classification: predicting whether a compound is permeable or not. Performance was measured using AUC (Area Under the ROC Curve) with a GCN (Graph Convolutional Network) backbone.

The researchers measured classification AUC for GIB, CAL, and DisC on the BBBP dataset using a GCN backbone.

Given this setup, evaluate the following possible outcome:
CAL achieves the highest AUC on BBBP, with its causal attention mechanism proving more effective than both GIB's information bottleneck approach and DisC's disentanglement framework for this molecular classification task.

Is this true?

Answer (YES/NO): YES